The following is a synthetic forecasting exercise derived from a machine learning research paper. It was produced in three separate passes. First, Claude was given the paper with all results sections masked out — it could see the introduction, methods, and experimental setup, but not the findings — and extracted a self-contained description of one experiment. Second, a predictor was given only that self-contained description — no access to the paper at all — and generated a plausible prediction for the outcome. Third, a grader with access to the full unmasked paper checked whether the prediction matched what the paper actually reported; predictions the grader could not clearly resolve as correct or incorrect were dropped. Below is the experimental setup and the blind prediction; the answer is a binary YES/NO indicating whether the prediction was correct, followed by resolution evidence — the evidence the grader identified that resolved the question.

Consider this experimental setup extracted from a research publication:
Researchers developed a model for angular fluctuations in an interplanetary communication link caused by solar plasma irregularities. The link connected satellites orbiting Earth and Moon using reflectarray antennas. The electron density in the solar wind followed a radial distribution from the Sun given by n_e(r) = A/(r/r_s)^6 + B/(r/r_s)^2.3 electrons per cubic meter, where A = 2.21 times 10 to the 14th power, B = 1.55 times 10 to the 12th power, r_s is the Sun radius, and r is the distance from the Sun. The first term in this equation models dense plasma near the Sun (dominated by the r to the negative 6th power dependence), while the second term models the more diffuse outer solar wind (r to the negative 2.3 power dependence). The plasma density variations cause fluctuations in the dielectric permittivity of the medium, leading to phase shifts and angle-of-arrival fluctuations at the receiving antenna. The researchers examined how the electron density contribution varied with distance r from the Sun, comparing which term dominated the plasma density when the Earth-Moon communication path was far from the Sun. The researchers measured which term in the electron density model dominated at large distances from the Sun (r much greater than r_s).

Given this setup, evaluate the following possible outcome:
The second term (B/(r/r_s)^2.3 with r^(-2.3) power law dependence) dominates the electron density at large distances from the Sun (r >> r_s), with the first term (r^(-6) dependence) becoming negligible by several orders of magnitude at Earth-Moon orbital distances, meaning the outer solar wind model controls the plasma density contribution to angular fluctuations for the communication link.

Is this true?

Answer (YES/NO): NO